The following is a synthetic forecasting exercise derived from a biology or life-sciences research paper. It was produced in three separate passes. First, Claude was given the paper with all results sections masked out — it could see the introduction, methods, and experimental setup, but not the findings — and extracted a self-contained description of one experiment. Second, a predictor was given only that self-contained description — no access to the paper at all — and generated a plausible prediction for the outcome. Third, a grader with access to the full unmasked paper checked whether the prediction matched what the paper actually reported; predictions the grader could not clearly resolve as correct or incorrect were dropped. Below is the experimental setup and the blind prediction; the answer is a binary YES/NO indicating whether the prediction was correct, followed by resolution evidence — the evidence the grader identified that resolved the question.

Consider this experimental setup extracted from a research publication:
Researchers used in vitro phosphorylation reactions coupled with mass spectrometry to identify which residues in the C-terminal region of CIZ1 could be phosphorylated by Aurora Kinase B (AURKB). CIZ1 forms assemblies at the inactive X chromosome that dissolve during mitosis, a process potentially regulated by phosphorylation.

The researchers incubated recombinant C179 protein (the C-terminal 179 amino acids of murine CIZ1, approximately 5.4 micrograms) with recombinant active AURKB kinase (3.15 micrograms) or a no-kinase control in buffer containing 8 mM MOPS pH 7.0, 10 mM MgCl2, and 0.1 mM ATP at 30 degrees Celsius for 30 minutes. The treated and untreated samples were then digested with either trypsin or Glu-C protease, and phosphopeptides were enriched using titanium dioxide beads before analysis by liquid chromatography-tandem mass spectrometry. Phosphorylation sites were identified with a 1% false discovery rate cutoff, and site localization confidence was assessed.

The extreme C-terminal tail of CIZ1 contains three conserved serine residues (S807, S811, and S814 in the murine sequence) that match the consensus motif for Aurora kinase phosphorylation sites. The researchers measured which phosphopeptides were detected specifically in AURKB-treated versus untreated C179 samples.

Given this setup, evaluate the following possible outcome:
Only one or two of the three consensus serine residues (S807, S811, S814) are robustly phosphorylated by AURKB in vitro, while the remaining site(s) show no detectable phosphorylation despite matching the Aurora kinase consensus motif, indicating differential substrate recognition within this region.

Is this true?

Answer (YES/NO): YES